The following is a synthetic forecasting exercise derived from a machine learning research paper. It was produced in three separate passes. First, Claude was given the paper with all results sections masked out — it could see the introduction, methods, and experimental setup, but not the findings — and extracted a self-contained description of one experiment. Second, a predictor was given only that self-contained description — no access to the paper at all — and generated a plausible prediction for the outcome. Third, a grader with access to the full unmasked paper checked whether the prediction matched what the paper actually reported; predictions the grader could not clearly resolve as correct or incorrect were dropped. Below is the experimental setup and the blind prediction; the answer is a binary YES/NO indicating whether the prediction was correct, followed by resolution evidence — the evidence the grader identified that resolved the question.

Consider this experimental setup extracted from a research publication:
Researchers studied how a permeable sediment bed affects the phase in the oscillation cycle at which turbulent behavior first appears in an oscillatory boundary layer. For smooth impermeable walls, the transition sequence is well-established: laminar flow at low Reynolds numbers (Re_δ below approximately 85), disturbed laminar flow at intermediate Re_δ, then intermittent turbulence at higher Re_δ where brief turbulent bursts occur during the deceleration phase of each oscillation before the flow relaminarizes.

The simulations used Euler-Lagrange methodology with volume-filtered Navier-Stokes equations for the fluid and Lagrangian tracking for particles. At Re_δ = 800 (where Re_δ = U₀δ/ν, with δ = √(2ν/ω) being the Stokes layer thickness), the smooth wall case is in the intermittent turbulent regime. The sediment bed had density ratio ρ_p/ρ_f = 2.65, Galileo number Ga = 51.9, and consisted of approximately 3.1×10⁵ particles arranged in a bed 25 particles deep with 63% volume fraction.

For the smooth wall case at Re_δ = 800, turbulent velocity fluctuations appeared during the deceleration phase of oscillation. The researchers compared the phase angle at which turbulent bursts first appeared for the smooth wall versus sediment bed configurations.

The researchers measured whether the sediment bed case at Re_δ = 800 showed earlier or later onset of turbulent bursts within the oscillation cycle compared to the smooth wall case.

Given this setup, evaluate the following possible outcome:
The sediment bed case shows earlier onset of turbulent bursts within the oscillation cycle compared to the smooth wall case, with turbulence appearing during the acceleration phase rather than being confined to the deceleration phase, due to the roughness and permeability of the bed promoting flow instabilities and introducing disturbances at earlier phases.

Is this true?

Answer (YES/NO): YES